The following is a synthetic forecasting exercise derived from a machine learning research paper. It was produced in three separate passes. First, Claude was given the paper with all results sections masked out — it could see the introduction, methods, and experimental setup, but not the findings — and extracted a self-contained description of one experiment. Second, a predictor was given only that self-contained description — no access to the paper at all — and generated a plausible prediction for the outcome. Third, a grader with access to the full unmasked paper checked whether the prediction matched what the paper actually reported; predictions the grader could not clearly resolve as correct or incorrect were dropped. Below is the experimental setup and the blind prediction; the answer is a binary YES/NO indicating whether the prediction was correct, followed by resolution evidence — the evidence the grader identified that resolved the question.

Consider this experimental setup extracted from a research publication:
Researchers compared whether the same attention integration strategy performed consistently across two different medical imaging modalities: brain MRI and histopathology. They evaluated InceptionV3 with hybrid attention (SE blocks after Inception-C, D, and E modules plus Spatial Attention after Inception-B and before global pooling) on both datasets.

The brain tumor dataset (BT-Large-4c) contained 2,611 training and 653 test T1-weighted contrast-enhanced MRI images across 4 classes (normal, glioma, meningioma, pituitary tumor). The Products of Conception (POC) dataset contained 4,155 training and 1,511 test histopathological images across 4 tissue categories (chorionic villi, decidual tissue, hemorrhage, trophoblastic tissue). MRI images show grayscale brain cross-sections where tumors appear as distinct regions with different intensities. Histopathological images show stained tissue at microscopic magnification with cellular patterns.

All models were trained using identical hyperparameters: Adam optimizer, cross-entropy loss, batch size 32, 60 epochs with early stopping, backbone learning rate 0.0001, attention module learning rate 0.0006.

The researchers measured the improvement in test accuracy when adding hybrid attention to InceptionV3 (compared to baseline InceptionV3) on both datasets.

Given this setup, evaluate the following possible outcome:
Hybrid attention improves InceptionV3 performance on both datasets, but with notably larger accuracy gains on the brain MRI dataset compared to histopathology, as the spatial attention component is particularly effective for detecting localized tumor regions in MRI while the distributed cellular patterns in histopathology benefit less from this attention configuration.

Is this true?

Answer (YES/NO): NO